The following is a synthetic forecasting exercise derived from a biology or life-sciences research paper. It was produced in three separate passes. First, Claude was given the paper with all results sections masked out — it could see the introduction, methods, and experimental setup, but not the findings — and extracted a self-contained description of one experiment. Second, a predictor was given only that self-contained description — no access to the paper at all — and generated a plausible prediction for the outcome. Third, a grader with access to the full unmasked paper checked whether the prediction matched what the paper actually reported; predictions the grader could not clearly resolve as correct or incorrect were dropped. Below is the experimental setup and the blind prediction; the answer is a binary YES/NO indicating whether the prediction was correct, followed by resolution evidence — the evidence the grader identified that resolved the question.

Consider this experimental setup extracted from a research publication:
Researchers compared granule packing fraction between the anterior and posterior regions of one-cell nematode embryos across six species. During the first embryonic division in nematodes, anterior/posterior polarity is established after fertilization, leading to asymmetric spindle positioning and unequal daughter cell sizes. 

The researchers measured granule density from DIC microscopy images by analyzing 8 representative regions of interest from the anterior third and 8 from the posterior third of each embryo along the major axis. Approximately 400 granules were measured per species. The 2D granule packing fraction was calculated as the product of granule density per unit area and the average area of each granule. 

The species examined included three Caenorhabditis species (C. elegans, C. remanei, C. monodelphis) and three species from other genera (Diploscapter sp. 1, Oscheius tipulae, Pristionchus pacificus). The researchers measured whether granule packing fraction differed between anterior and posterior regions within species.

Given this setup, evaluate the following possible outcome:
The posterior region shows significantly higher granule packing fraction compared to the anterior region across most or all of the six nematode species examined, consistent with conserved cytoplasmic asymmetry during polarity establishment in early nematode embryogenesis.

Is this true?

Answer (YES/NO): NO